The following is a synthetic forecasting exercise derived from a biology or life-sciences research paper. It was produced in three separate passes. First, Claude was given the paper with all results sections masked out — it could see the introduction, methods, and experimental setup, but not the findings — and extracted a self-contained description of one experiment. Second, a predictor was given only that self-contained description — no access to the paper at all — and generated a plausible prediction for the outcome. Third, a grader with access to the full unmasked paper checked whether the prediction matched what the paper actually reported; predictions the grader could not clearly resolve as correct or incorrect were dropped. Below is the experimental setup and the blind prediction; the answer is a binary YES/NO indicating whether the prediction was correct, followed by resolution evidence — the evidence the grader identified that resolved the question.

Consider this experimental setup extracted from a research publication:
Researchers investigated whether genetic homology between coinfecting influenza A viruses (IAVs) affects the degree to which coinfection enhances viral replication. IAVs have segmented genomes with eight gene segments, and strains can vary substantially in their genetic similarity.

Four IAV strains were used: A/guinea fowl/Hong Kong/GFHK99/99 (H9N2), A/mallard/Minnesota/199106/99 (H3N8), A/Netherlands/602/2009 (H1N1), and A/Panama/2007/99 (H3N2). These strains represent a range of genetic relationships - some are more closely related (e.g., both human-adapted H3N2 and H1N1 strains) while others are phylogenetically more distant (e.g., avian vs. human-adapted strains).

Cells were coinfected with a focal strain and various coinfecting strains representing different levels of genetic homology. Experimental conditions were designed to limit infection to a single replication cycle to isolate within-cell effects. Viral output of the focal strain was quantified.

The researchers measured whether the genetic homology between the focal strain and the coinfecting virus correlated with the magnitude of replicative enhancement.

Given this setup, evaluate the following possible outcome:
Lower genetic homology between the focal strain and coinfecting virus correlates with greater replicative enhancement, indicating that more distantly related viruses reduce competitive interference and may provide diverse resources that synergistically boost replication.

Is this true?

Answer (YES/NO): NO